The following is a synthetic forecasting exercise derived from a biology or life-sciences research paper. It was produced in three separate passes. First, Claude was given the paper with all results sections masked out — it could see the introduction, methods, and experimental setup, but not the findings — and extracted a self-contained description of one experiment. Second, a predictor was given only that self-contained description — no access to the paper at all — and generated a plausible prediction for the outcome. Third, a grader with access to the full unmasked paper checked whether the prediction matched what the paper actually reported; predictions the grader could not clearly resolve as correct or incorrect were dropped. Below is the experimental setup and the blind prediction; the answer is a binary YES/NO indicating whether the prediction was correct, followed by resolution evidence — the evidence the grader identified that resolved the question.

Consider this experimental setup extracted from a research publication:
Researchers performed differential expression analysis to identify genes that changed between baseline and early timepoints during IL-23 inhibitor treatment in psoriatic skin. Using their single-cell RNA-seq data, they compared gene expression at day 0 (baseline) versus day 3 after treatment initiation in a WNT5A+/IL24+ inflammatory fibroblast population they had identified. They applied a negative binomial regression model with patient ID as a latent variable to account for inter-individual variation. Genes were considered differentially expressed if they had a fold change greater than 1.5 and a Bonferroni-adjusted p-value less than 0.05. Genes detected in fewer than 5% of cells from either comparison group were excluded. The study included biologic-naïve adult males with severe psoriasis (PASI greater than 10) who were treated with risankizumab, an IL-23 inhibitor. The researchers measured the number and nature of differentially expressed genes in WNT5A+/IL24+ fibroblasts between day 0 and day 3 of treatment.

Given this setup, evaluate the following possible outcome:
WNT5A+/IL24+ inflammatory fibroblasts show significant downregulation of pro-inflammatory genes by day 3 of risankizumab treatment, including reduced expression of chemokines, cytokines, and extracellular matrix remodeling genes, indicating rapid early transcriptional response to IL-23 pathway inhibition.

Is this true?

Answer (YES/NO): NO